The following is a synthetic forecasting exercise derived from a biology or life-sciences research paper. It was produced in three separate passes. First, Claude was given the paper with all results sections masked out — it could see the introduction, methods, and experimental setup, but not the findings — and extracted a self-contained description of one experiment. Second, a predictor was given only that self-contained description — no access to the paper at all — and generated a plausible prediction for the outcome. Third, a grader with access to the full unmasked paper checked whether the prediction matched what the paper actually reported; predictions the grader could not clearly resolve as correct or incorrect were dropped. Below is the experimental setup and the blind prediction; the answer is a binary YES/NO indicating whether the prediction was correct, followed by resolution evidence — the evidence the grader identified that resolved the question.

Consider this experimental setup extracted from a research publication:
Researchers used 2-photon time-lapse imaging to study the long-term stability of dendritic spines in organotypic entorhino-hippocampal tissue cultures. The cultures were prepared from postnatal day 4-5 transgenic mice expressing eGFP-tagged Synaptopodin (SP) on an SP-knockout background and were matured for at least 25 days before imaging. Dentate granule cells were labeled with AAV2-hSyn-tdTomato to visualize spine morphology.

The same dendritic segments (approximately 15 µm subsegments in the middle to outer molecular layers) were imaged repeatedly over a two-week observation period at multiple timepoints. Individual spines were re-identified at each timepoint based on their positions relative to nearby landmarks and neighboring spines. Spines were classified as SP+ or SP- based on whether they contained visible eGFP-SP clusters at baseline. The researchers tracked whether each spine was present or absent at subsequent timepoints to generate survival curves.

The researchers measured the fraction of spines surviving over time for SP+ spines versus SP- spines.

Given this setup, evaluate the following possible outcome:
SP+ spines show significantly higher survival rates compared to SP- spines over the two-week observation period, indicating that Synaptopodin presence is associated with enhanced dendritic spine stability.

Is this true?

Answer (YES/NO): YES